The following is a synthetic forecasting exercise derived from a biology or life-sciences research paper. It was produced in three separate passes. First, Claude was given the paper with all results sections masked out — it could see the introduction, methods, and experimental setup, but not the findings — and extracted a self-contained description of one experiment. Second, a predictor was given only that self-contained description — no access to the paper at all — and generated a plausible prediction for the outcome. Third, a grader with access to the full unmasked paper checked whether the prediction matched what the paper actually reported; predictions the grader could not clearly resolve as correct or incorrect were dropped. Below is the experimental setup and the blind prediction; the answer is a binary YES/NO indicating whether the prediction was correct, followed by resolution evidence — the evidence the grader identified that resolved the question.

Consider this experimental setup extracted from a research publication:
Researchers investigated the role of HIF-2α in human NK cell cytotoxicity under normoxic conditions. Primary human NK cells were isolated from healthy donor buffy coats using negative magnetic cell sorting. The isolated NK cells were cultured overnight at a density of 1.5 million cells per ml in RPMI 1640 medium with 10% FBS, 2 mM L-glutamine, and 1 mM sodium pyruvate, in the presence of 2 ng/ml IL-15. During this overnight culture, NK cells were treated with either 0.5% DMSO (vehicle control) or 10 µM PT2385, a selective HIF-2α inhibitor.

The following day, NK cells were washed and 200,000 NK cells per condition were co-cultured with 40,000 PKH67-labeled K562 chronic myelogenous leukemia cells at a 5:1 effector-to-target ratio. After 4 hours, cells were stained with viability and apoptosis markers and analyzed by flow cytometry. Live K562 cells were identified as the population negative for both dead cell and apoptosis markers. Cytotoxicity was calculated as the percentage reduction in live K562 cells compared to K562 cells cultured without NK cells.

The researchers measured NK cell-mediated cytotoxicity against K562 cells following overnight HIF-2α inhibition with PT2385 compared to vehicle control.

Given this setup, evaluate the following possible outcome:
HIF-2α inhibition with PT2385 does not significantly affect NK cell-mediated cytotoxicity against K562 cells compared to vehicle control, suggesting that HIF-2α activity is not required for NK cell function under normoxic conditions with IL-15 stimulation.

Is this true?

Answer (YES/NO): YES